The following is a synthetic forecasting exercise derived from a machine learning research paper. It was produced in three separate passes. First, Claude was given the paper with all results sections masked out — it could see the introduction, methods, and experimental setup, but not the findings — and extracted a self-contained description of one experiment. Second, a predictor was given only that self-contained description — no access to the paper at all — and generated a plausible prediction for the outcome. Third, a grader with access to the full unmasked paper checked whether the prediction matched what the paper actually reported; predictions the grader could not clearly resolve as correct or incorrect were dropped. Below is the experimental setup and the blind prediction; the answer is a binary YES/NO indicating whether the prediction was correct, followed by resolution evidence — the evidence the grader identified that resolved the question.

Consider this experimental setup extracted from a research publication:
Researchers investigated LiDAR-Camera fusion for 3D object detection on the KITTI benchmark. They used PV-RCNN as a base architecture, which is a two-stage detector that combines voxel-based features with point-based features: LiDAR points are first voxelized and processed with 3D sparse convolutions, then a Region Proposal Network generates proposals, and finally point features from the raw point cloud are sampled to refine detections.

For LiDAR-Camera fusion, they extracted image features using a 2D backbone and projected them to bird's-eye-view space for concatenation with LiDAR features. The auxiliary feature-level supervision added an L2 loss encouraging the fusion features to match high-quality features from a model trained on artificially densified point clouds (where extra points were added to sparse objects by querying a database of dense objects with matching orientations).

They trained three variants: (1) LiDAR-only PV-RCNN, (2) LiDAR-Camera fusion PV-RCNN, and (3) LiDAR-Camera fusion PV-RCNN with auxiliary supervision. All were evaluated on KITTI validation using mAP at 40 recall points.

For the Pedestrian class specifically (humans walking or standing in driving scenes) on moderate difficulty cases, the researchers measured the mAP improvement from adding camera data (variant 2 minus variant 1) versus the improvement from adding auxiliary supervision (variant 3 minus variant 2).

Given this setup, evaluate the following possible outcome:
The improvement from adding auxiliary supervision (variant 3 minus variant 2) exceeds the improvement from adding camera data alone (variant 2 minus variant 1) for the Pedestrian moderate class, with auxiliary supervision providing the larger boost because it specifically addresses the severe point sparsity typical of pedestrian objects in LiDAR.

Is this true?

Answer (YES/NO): NO